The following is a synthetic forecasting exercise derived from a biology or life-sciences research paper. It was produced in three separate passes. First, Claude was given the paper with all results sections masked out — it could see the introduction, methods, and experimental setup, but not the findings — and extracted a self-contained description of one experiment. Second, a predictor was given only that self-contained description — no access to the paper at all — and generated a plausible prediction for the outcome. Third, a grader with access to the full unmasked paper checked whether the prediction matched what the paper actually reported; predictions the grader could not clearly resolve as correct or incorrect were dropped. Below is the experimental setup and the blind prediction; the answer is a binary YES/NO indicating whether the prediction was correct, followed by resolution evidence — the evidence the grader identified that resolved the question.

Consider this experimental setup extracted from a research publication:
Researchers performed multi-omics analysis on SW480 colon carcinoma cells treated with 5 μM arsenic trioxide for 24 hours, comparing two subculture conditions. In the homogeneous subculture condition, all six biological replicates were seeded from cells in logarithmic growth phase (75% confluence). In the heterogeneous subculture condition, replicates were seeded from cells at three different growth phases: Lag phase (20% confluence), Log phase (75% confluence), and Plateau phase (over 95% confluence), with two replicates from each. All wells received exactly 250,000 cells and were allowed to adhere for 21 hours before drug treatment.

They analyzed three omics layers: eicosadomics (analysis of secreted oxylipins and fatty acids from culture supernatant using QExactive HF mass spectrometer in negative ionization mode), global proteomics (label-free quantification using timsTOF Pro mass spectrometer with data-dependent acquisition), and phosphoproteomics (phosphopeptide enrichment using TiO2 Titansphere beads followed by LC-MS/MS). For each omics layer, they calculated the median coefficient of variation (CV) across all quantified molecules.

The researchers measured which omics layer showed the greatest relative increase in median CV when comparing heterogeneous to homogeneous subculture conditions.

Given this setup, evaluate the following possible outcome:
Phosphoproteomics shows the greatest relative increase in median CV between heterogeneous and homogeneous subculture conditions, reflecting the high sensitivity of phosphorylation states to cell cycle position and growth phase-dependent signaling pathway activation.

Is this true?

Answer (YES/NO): NO